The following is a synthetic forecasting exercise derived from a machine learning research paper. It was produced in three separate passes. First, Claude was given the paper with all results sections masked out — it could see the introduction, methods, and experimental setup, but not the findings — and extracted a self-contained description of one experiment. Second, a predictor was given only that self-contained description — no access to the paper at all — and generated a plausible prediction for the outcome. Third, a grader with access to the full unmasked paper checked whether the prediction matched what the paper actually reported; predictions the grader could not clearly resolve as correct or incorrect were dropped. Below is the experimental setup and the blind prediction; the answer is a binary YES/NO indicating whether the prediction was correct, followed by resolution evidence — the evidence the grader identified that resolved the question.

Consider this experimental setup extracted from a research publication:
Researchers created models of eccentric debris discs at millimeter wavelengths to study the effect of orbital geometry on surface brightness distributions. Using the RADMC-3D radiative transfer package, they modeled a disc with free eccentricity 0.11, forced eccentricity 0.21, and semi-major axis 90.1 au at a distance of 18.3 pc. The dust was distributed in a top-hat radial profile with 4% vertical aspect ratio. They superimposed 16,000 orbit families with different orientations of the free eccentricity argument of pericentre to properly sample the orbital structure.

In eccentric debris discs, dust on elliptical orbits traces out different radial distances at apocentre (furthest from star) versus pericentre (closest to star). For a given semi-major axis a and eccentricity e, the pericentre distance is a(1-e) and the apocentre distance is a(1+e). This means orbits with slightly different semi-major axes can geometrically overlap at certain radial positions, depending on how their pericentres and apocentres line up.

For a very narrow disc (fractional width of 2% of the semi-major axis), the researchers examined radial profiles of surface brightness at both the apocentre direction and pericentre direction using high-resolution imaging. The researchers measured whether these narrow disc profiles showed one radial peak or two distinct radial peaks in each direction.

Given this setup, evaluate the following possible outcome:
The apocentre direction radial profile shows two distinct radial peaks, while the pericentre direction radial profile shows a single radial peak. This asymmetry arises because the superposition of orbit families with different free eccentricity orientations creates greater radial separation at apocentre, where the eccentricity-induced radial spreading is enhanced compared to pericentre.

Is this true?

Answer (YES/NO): NO